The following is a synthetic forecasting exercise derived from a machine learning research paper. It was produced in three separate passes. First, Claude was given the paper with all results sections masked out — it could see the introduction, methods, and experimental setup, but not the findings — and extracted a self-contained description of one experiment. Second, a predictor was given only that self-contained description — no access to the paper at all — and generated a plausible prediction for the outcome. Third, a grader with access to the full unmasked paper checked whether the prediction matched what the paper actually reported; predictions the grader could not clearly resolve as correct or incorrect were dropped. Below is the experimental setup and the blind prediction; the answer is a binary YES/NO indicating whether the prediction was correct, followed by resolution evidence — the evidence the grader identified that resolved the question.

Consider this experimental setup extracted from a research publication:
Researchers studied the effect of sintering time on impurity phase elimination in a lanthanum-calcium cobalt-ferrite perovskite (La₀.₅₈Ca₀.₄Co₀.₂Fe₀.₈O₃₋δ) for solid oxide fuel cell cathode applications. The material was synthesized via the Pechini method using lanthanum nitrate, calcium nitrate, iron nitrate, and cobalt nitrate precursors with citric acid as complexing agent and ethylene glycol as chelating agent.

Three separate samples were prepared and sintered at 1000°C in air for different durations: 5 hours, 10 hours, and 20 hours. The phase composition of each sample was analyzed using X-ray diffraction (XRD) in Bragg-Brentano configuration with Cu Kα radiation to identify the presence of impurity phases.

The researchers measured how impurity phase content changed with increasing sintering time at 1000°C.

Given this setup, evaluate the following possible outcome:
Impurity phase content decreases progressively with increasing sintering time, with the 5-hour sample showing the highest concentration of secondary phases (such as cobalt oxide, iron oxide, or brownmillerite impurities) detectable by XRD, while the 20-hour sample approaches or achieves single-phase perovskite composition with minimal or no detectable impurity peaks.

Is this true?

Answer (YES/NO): NO